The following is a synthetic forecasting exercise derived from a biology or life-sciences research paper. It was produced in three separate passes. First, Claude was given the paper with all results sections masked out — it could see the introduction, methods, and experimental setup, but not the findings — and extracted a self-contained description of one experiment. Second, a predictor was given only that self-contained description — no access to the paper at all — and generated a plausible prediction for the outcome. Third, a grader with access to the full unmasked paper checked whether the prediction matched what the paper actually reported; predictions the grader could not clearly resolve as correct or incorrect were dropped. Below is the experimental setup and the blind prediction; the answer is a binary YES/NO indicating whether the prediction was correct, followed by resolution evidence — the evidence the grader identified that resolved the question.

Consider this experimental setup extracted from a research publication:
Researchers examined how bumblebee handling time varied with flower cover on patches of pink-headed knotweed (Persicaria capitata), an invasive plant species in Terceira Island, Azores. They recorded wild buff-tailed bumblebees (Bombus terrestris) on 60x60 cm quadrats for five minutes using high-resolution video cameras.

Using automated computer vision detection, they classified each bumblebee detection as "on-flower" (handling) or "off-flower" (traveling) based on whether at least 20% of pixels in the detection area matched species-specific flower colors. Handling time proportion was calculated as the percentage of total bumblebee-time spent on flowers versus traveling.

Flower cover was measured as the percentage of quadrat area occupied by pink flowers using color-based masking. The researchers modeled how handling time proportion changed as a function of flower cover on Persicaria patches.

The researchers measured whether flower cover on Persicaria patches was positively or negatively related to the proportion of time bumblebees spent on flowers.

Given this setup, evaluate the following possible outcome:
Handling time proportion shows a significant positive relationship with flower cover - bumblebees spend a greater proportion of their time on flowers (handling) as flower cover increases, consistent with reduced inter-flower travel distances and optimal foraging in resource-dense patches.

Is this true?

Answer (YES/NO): YES